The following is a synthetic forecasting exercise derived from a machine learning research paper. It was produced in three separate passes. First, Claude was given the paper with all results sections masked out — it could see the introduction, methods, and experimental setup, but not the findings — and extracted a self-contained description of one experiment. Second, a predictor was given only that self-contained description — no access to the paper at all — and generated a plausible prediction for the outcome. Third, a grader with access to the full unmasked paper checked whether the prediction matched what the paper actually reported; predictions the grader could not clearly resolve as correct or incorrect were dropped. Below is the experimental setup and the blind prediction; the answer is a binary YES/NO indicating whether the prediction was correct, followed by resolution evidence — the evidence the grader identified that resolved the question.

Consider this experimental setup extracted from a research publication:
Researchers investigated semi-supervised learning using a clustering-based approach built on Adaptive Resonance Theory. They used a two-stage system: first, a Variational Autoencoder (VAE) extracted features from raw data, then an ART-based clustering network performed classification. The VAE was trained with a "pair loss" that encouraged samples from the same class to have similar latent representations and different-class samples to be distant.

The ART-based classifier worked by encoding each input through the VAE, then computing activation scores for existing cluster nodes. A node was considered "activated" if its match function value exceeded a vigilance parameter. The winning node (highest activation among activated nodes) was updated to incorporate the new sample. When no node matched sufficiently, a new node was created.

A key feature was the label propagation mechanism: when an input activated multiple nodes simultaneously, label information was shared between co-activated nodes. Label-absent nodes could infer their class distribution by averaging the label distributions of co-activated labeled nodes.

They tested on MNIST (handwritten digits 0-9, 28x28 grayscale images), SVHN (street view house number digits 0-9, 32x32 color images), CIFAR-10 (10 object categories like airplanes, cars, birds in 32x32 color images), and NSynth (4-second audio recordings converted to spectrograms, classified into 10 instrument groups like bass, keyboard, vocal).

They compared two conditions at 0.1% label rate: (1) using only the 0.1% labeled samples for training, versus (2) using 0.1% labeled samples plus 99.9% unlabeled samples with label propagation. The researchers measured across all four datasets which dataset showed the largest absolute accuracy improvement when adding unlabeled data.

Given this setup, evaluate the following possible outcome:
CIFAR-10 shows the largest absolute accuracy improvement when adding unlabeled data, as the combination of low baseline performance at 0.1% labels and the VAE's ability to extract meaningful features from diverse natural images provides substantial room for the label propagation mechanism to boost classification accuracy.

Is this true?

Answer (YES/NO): NO